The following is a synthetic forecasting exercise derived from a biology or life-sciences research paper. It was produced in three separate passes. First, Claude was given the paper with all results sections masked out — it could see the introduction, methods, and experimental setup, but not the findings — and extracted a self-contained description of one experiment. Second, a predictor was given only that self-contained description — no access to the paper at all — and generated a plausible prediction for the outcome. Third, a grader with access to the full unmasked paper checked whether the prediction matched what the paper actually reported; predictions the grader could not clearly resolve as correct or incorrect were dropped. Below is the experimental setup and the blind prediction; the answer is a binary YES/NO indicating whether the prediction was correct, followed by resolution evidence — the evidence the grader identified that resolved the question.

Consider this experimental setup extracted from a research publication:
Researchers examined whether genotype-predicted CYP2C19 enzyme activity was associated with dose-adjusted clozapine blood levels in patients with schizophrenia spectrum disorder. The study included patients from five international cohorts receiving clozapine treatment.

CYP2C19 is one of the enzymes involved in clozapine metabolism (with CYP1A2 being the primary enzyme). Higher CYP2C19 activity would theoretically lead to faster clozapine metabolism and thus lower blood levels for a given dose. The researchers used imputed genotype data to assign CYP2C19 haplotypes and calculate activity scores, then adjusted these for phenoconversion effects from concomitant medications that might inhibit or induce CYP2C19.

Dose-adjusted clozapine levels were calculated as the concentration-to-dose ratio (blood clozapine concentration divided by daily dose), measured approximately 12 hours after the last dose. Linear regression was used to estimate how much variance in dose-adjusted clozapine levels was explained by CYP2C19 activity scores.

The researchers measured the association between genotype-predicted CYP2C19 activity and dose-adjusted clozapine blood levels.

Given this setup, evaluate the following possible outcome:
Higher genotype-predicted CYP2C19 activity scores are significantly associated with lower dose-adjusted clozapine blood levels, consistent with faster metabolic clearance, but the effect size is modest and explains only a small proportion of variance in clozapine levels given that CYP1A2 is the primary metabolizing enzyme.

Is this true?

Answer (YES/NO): NO